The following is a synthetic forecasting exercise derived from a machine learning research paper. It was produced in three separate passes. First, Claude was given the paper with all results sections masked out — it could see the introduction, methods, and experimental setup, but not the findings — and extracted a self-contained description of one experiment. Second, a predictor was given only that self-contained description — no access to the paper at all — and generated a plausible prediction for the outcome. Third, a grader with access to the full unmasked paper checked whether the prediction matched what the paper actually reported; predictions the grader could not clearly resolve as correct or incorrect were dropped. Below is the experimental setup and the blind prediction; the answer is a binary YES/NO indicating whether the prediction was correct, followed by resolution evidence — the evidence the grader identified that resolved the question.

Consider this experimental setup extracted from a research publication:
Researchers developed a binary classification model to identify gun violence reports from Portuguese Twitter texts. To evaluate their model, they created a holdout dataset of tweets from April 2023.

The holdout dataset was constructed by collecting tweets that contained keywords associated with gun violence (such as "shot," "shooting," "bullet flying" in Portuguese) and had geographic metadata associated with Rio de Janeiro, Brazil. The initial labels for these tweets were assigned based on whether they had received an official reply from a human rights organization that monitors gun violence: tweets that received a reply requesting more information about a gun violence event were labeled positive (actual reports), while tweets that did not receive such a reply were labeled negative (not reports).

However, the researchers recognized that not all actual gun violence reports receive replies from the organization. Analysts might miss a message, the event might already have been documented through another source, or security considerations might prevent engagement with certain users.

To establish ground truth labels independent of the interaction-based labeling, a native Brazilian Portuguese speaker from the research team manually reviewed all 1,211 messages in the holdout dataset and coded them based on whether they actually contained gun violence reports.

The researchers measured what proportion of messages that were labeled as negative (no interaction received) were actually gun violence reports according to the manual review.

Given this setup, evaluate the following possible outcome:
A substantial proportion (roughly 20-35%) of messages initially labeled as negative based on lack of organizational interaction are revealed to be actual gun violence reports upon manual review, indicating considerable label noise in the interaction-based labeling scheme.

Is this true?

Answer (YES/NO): YES